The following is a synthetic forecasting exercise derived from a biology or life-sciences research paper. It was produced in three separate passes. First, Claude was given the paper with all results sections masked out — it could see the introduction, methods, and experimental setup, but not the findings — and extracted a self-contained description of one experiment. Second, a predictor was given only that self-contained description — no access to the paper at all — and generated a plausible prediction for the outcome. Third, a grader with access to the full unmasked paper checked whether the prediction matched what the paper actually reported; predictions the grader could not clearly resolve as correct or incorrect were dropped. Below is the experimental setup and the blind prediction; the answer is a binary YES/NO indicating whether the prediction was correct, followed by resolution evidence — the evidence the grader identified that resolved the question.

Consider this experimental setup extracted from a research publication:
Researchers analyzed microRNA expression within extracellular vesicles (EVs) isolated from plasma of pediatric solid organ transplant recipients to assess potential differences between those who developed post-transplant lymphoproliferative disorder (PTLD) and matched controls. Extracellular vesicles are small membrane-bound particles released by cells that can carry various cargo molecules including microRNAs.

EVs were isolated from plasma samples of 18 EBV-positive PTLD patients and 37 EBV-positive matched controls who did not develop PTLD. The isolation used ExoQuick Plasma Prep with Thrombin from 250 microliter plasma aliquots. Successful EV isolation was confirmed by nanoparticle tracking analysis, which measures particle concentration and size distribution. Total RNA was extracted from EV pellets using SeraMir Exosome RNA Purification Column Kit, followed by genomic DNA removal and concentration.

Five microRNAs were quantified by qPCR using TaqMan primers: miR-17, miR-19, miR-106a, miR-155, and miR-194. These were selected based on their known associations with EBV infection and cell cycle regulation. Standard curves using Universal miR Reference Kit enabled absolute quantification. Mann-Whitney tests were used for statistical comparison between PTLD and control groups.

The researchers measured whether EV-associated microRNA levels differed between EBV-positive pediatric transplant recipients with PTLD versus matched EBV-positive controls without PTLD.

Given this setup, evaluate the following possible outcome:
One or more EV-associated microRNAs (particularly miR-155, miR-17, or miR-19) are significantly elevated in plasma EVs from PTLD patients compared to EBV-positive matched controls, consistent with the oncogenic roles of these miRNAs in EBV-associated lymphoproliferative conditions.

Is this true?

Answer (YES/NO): NO